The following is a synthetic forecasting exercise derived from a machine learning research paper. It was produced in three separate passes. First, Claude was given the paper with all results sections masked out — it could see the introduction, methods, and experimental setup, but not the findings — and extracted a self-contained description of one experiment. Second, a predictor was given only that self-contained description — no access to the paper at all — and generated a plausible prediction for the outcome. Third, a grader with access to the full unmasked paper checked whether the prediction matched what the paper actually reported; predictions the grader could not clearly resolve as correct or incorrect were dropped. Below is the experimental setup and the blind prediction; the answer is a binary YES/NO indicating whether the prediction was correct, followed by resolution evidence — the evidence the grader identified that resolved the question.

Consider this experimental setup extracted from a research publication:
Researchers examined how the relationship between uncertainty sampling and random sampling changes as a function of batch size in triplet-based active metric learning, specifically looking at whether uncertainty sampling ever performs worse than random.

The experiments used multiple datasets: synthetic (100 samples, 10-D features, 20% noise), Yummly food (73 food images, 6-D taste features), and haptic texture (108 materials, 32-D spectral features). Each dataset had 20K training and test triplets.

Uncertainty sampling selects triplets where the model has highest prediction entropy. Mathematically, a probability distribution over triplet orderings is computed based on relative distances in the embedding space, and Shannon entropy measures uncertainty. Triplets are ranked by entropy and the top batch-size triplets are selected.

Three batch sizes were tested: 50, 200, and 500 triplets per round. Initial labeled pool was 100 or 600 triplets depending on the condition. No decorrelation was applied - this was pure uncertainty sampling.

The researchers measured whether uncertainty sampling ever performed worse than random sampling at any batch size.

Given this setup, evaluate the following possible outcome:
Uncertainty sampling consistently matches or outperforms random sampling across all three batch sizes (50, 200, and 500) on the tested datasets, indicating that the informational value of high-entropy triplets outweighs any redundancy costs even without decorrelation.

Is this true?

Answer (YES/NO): NO